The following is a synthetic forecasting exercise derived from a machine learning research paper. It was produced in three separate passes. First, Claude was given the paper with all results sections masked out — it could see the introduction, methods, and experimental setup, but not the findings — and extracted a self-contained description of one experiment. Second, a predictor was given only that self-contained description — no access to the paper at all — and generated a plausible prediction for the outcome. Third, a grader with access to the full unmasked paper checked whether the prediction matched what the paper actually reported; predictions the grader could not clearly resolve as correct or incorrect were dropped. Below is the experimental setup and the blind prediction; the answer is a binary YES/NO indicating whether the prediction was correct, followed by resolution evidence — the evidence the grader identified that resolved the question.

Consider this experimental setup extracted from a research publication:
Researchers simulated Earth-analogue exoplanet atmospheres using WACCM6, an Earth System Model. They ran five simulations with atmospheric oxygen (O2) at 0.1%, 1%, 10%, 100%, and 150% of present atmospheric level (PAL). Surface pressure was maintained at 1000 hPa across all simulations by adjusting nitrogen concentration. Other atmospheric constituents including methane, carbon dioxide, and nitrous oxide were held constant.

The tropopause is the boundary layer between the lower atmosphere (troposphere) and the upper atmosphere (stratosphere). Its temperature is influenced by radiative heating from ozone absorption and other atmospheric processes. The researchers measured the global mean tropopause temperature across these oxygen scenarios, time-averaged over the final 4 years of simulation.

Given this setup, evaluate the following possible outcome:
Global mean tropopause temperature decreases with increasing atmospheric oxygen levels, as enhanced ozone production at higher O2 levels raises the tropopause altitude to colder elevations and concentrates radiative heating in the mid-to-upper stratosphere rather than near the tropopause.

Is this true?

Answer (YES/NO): NO